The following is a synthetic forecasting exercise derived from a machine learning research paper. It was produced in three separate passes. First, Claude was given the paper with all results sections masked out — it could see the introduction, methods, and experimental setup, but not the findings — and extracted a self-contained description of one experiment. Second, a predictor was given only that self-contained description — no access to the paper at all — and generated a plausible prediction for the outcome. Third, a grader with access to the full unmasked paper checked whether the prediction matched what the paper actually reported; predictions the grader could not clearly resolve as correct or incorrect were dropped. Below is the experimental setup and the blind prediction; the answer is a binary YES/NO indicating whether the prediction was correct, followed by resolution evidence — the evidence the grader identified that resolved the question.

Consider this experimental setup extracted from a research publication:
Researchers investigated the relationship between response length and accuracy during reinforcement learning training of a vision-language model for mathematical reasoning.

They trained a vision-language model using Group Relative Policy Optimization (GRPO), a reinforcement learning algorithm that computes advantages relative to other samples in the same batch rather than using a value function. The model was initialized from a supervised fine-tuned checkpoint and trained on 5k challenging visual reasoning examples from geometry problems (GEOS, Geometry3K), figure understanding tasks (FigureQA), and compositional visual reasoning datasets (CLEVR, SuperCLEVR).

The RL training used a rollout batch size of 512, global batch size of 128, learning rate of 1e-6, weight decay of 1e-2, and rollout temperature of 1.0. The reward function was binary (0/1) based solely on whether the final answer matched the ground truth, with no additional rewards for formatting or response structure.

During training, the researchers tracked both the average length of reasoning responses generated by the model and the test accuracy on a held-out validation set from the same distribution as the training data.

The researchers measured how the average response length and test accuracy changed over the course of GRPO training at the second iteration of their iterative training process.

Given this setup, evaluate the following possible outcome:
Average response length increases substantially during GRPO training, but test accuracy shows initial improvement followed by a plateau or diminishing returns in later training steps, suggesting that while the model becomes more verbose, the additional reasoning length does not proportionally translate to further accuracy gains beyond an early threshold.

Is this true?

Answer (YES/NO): NO